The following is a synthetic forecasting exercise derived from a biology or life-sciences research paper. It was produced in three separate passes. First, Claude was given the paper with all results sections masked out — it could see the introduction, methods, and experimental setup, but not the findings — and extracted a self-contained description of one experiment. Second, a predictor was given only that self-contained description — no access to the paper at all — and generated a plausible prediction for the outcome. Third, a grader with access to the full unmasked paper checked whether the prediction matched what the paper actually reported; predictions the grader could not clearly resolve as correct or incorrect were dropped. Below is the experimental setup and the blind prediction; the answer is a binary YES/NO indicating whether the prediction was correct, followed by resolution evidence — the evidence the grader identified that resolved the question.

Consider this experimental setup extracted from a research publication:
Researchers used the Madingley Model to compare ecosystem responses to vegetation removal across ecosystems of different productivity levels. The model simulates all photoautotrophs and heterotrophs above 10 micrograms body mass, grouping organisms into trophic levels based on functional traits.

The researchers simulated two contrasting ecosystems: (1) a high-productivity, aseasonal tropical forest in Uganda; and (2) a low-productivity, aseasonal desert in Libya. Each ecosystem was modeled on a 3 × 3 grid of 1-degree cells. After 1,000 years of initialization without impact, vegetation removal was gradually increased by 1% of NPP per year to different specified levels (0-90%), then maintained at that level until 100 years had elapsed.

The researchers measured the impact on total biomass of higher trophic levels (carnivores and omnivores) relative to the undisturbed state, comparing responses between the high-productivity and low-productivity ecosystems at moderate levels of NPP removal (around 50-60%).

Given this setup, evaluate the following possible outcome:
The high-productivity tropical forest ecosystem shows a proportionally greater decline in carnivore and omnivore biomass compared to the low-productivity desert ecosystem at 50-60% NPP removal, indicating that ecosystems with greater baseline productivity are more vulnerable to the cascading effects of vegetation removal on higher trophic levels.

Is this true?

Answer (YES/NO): NO